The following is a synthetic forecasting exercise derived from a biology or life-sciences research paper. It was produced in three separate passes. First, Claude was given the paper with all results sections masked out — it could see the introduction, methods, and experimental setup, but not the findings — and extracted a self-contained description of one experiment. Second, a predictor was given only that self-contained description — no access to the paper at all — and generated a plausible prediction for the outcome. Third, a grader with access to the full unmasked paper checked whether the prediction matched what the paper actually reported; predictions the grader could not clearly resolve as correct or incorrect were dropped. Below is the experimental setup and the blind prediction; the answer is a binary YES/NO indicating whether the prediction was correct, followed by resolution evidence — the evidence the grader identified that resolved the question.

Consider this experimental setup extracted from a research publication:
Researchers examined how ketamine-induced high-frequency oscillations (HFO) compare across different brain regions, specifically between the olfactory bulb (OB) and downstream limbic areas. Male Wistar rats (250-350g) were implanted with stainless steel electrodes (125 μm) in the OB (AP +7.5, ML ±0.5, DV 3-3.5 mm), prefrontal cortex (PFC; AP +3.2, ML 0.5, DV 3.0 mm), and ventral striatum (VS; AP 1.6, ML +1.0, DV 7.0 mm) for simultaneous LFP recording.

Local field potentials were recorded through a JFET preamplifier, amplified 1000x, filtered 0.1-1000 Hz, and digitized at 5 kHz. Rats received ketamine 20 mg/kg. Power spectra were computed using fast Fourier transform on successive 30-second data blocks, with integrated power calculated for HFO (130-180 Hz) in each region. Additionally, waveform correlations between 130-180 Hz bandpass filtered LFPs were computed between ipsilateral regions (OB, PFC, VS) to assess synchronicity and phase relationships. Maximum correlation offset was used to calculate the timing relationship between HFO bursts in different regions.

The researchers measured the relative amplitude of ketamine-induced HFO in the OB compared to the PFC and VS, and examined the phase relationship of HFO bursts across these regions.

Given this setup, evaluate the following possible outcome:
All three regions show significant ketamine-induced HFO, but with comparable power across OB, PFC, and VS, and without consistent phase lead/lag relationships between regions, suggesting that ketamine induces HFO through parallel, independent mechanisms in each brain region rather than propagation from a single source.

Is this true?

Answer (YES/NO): NO